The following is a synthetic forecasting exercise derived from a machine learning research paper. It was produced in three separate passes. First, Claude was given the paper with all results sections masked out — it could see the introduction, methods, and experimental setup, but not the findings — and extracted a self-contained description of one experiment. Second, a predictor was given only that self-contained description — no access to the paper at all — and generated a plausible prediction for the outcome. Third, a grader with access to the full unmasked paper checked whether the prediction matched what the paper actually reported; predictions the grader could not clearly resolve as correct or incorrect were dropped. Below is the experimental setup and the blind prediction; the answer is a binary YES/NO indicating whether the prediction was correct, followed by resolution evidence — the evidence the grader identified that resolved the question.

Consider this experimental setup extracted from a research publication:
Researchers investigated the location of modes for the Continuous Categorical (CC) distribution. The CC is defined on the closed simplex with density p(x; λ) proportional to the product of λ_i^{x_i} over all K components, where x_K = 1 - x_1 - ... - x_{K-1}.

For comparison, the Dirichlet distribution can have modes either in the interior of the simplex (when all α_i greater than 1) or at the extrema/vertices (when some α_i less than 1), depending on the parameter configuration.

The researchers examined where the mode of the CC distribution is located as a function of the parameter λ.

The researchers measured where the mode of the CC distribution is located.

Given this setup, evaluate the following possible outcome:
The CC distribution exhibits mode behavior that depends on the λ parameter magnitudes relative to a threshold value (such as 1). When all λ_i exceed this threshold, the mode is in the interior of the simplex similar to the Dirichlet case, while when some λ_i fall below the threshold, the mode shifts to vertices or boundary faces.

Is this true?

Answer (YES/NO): NO